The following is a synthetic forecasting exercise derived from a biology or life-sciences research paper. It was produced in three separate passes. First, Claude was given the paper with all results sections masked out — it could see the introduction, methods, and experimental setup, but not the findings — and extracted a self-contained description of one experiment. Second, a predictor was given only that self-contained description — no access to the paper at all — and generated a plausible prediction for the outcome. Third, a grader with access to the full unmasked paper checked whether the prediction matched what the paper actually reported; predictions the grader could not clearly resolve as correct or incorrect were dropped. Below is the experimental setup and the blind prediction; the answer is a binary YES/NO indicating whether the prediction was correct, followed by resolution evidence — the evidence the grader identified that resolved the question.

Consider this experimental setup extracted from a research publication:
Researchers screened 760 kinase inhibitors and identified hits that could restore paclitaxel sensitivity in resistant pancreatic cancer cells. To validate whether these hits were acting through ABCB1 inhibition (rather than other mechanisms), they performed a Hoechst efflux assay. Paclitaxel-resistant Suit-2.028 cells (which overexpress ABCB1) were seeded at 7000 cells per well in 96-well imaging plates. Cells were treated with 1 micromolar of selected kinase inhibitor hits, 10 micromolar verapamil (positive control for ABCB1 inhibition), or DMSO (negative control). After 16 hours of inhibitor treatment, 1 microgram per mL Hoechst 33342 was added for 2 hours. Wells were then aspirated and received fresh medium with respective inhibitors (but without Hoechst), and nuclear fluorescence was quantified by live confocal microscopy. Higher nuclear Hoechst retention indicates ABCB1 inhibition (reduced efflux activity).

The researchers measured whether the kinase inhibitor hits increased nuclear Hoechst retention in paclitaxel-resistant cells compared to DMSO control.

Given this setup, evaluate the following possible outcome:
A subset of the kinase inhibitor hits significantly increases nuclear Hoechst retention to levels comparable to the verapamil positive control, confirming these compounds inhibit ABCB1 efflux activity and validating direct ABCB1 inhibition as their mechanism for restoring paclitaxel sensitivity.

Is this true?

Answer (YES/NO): YES